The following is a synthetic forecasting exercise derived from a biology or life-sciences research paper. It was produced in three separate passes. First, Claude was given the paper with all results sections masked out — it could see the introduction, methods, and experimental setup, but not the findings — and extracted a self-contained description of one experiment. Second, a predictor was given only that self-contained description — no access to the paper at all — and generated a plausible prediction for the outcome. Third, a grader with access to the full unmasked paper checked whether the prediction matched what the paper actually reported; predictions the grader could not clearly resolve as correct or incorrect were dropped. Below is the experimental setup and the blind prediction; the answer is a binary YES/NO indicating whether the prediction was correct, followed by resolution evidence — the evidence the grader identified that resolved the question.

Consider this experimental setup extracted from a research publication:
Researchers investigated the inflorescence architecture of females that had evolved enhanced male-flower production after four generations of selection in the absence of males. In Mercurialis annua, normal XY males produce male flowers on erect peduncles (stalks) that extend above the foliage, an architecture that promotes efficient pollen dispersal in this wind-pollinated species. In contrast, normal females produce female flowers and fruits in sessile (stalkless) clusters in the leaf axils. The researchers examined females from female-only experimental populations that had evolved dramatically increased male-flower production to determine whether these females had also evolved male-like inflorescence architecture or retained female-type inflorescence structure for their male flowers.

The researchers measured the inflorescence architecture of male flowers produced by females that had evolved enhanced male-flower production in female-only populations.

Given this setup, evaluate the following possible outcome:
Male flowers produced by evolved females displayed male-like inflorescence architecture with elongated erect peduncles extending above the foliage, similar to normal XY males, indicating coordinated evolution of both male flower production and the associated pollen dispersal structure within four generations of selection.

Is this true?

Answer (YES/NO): NO